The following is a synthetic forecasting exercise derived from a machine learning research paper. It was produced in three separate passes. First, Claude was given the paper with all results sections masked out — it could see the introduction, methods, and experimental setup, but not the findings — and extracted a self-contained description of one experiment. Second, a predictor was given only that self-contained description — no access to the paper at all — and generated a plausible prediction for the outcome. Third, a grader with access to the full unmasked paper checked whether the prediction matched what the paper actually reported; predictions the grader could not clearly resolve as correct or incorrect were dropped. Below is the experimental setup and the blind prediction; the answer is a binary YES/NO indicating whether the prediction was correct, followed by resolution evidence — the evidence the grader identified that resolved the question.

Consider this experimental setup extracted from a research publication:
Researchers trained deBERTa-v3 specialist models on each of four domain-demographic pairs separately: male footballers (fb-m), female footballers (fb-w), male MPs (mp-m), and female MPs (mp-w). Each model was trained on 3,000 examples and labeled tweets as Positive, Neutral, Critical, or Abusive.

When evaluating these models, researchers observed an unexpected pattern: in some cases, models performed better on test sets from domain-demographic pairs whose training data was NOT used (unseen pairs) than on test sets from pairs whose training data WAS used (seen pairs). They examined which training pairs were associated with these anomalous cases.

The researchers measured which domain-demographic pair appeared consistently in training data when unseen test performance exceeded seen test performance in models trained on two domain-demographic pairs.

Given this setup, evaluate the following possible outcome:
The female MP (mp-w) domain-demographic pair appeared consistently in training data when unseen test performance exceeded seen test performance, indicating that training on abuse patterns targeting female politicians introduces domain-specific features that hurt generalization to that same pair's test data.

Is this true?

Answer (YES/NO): NO